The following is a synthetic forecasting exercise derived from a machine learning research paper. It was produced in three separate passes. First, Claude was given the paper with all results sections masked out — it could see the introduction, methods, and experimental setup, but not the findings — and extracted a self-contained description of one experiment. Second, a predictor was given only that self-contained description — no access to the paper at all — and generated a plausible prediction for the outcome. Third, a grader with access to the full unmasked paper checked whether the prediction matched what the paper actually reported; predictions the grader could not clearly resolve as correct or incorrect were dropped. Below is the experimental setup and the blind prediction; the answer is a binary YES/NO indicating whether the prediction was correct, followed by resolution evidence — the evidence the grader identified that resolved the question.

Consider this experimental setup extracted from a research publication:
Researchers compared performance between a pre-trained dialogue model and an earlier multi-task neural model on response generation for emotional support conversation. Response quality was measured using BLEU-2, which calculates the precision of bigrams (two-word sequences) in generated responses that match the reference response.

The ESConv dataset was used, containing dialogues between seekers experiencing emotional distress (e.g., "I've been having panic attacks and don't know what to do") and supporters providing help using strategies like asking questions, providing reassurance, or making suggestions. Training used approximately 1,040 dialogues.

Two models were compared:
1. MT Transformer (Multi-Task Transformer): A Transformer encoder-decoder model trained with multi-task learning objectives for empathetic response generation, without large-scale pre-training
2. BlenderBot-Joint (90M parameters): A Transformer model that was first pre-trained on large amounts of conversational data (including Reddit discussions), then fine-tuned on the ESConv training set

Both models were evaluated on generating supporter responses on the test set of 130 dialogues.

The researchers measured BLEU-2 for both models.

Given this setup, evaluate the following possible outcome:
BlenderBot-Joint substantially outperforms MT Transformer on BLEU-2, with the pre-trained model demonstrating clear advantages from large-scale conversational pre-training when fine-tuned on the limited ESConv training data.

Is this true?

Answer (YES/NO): NO